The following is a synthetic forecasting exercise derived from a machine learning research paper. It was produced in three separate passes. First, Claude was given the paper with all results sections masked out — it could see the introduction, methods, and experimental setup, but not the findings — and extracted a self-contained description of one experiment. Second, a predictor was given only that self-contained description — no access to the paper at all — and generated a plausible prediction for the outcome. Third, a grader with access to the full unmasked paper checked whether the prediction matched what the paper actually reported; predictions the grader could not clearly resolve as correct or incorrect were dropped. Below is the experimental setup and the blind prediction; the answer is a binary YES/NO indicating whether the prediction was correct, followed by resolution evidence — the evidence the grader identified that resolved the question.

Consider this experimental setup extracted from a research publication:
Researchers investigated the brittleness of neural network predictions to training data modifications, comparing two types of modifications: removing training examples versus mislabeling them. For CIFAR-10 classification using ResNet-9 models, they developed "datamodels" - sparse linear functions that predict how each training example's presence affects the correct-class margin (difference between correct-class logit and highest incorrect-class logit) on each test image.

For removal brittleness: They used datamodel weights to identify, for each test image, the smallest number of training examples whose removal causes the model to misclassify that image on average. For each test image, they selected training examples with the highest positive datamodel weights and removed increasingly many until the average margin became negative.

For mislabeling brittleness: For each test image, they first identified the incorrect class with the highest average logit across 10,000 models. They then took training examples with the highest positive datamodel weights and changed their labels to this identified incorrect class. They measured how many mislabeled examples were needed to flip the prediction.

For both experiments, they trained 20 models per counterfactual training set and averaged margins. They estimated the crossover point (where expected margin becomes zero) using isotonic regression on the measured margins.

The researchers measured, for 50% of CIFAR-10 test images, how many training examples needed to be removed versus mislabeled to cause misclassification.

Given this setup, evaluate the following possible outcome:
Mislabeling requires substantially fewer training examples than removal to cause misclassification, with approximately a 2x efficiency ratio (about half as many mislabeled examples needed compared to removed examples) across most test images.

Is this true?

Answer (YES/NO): NO